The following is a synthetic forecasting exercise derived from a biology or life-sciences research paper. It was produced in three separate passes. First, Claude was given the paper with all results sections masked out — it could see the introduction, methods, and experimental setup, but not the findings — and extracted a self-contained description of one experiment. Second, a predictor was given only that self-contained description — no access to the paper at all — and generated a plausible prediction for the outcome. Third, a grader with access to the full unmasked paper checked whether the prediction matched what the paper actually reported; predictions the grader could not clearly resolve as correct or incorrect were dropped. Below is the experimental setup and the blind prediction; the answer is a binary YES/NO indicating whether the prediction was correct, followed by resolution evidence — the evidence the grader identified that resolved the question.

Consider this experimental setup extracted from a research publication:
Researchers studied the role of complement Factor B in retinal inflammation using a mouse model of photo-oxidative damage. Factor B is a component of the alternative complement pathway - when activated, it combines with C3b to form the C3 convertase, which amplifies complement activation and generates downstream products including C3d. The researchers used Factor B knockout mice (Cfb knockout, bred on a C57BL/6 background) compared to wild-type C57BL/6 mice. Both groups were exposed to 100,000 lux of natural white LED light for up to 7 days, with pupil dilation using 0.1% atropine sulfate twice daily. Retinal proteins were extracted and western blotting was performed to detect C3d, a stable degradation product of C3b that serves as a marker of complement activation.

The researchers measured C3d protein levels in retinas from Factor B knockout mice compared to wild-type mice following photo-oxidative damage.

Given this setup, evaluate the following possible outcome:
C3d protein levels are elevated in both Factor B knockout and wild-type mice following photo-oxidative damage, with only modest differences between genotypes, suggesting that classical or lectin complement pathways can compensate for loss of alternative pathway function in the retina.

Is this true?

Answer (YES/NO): NO